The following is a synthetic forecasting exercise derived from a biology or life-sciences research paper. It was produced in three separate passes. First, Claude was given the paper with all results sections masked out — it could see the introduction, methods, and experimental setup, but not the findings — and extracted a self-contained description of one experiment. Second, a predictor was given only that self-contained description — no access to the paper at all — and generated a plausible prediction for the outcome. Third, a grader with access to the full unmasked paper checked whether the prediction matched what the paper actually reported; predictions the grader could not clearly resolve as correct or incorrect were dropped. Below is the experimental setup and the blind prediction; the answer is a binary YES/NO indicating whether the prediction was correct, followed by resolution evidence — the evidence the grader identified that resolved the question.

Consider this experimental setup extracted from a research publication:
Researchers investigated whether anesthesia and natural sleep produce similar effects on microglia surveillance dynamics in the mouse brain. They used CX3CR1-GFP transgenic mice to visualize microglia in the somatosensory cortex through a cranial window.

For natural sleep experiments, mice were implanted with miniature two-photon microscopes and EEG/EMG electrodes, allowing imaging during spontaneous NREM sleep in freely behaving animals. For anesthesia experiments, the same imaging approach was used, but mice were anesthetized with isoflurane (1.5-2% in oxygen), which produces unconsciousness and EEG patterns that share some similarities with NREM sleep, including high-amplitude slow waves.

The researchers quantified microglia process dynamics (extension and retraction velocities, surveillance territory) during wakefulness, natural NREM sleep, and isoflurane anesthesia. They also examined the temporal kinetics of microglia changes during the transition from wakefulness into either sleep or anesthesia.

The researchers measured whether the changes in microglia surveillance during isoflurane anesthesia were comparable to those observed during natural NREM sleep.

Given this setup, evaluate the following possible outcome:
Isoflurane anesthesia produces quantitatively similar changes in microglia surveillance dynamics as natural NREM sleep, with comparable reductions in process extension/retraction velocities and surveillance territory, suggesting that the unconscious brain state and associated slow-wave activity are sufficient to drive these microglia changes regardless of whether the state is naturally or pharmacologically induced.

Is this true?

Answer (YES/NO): NO